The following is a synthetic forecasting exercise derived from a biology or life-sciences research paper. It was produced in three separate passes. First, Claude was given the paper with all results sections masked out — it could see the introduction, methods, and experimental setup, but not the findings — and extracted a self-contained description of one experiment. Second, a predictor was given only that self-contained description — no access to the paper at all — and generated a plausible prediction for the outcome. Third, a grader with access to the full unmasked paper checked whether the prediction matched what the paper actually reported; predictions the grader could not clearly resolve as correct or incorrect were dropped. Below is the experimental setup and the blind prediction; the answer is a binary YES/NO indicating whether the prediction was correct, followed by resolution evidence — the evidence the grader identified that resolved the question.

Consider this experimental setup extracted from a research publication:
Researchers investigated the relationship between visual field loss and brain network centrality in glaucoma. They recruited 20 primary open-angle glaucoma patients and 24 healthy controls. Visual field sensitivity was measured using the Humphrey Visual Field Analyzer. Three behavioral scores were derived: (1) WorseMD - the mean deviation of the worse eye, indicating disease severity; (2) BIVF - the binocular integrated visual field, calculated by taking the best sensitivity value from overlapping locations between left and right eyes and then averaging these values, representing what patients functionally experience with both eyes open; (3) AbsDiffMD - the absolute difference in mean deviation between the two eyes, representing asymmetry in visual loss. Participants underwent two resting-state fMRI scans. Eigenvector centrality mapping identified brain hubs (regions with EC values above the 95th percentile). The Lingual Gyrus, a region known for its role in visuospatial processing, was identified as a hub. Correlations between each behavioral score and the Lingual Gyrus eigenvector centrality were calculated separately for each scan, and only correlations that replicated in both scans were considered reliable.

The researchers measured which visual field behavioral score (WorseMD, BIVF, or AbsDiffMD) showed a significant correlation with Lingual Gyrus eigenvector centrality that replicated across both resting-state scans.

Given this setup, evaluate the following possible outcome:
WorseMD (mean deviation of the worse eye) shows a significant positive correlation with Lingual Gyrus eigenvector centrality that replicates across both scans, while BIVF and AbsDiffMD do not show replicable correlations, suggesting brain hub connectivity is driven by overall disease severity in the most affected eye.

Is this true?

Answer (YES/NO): NO